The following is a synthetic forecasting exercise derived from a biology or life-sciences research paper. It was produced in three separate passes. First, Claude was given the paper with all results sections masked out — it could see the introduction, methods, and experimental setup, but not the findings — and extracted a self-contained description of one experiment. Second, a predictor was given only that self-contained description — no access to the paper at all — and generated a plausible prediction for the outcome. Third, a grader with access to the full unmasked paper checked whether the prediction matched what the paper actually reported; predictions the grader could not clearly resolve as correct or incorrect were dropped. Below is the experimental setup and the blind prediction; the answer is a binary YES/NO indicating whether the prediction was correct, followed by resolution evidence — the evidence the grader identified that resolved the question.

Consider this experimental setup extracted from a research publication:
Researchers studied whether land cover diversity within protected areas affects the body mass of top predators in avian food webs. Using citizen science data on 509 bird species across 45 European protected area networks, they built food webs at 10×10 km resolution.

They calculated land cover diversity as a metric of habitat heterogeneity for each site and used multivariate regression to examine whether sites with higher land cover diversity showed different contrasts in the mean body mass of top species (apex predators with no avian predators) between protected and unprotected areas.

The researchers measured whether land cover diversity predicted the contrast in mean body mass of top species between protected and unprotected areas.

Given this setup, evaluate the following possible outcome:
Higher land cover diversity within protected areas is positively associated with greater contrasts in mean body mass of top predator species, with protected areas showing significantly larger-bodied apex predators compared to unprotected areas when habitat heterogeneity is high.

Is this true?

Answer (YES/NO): YES